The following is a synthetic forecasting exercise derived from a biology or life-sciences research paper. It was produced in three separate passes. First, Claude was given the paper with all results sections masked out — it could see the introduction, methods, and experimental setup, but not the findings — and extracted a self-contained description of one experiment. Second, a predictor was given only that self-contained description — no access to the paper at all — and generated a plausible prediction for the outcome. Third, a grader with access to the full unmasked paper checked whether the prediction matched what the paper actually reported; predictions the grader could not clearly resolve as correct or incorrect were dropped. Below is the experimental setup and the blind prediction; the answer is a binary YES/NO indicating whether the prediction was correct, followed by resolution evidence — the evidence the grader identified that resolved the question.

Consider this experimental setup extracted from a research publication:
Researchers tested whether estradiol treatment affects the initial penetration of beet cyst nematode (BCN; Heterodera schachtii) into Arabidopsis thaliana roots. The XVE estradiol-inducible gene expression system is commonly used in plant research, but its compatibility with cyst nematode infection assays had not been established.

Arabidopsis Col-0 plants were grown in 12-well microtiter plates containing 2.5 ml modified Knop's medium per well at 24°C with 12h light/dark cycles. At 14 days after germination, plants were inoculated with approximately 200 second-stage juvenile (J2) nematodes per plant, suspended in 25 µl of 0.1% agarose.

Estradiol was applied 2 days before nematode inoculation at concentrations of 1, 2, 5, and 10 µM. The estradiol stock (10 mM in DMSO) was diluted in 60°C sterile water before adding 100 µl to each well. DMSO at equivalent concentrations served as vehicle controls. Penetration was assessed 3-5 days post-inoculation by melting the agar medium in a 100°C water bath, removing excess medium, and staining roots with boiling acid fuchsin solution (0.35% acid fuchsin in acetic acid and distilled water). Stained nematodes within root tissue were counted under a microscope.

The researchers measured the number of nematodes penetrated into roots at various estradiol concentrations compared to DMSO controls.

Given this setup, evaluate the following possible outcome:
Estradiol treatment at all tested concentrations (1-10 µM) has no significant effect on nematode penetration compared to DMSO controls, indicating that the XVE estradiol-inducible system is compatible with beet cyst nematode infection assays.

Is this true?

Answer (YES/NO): YES